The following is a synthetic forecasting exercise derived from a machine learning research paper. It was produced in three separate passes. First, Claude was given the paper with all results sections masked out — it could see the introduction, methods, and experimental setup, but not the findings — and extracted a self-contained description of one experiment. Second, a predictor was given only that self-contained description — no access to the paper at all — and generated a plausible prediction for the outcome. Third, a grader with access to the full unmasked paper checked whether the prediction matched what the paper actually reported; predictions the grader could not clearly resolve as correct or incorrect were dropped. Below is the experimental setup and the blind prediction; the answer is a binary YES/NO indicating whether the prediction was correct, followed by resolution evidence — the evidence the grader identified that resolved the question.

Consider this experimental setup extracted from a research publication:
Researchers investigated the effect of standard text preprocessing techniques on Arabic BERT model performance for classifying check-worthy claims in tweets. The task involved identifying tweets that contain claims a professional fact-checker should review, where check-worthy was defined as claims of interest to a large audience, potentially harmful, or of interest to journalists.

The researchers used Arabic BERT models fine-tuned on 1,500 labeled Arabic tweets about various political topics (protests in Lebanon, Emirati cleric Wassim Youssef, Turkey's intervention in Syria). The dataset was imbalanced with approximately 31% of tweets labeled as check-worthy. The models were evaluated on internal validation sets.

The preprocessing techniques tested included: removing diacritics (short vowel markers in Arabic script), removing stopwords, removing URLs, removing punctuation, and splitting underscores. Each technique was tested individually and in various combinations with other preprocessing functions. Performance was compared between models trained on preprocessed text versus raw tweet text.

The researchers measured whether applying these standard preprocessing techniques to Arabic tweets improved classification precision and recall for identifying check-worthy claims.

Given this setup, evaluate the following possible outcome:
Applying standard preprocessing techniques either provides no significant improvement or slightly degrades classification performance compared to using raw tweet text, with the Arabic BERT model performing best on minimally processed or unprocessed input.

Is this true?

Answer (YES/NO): YES